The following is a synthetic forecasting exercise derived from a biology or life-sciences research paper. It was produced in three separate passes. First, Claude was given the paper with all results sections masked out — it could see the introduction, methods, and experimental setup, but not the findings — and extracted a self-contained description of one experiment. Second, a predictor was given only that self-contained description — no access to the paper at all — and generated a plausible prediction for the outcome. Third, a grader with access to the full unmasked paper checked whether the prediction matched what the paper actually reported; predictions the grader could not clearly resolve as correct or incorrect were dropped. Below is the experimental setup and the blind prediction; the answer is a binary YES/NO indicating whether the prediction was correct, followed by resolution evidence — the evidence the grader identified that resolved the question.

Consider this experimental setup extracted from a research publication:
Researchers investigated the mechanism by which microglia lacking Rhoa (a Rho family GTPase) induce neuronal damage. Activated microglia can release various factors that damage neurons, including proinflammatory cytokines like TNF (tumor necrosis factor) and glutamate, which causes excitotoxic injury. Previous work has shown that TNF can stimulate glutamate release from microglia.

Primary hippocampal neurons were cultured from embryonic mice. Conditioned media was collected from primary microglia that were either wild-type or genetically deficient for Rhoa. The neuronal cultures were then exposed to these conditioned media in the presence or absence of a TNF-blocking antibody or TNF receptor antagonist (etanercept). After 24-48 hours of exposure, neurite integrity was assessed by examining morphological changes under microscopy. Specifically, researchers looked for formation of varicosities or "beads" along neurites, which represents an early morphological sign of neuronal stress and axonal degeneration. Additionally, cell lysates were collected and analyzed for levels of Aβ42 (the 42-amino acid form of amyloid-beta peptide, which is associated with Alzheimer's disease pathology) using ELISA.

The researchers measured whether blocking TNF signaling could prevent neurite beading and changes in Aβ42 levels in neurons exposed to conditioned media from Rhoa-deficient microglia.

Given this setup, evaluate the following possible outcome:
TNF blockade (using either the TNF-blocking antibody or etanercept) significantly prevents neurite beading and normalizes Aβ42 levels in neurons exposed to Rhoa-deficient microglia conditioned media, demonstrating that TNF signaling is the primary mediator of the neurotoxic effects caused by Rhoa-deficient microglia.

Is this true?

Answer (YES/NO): YES